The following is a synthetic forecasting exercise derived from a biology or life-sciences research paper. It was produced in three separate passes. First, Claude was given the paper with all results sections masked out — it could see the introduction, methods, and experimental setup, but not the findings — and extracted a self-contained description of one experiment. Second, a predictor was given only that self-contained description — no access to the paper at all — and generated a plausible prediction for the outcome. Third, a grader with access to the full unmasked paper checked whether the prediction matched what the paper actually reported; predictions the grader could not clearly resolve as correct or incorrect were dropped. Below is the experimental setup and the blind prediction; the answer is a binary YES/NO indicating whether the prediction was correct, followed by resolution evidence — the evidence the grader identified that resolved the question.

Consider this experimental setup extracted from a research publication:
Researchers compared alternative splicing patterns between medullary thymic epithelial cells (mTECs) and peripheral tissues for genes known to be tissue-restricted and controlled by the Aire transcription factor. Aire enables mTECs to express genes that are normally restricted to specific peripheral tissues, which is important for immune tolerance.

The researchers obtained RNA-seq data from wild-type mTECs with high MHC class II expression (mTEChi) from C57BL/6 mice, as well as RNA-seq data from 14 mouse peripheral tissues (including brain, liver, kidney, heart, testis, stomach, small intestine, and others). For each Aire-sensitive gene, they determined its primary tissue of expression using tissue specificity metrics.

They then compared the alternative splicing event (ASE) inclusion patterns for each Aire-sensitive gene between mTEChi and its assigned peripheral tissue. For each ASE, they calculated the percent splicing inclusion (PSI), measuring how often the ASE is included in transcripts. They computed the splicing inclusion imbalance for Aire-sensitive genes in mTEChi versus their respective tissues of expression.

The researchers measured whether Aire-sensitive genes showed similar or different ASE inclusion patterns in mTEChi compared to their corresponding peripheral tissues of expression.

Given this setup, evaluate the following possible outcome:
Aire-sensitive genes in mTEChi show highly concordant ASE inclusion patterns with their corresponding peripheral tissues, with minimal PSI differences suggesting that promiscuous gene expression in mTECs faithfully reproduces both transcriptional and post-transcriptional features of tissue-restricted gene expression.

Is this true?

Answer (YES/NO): NO